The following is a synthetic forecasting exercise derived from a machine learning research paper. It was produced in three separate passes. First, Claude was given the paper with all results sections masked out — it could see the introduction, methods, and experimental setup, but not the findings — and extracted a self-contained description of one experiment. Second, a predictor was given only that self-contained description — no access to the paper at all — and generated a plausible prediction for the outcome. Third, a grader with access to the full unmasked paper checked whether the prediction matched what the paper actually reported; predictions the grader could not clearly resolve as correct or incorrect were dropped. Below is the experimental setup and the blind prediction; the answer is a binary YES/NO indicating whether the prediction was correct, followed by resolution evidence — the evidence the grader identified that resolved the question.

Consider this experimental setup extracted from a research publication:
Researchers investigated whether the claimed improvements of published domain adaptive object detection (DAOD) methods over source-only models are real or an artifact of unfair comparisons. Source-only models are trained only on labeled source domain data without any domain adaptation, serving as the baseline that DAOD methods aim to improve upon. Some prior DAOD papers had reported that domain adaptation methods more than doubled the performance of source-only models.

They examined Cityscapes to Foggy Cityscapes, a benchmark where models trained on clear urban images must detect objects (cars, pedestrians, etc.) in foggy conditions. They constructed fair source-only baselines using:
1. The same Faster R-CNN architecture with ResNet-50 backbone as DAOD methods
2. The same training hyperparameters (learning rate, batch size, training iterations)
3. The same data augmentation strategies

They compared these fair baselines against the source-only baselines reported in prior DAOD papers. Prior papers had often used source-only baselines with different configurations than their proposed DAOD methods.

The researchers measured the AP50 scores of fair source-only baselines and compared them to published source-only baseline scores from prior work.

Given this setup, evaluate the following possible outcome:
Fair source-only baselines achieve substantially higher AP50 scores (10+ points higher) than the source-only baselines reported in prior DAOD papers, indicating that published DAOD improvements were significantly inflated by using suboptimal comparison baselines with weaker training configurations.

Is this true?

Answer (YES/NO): NO